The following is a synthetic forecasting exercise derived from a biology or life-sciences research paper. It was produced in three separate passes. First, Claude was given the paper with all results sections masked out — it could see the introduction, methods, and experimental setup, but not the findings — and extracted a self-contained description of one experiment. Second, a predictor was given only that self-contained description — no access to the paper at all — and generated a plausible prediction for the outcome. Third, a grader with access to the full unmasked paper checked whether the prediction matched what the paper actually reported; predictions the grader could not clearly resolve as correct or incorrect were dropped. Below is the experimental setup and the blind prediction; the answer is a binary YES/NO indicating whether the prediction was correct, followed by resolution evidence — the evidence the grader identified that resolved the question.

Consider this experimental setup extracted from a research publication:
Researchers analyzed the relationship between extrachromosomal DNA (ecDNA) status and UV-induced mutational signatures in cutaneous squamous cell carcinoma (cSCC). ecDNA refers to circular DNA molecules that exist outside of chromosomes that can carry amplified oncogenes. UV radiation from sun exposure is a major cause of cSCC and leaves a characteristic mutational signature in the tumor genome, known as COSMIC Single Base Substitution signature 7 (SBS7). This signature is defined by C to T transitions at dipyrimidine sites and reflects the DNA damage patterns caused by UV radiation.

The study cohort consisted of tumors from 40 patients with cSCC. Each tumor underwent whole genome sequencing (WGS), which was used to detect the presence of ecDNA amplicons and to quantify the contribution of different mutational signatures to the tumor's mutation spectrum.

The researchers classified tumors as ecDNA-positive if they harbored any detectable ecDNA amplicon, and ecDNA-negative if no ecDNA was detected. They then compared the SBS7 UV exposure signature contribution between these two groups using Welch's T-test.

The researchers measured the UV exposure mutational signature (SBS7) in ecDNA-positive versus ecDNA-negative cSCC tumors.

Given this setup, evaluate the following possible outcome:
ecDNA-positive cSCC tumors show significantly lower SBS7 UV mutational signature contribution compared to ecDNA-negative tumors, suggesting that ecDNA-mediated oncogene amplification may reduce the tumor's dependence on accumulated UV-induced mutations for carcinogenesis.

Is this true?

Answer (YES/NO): NO